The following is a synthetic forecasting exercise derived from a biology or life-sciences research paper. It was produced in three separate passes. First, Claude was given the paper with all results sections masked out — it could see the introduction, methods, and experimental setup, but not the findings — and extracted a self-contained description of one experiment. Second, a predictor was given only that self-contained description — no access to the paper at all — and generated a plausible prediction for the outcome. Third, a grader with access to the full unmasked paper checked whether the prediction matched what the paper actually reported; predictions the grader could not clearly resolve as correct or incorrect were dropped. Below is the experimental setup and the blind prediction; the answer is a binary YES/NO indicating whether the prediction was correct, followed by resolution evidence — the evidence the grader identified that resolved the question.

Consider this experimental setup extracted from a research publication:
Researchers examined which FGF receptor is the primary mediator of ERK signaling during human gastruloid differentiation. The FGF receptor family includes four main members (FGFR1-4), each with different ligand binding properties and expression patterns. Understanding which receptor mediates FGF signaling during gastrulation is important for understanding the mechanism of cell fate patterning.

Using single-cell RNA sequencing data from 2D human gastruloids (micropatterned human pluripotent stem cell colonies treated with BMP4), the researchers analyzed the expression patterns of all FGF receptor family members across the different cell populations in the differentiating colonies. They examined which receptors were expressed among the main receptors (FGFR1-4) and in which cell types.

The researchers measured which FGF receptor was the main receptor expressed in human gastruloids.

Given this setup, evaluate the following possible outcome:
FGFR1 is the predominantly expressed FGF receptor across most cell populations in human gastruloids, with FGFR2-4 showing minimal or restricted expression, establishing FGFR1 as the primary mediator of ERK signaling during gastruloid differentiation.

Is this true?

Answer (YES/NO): NO